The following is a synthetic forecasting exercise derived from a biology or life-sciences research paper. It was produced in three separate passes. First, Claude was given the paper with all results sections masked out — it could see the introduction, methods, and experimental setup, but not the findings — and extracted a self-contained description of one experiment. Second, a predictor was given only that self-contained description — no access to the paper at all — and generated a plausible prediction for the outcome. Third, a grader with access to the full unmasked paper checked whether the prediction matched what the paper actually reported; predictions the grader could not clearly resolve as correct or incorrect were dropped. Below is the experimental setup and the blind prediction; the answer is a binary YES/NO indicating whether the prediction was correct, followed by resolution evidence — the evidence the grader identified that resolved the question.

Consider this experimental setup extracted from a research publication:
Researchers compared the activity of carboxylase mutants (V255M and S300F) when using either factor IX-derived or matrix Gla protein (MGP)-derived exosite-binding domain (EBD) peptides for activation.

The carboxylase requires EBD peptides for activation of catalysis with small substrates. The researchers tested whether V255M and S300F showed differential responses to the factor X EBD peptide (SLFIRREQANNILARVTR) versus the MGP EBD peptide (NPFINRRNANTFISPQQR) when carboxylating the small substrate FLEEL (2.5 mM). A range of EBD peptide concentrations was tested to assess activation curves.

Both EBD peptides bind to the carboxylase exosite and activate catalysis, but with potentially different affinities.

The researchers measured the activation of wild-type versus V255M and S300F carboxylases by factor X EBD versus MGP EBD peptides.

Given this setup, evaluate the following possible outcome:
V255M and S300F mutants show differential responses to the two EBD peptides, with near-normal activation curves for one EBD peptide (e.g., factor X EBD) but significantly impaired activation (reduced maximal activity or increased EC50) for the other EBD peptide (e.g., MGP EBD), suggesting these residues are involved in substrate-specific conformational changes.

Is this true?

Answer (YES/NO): NO